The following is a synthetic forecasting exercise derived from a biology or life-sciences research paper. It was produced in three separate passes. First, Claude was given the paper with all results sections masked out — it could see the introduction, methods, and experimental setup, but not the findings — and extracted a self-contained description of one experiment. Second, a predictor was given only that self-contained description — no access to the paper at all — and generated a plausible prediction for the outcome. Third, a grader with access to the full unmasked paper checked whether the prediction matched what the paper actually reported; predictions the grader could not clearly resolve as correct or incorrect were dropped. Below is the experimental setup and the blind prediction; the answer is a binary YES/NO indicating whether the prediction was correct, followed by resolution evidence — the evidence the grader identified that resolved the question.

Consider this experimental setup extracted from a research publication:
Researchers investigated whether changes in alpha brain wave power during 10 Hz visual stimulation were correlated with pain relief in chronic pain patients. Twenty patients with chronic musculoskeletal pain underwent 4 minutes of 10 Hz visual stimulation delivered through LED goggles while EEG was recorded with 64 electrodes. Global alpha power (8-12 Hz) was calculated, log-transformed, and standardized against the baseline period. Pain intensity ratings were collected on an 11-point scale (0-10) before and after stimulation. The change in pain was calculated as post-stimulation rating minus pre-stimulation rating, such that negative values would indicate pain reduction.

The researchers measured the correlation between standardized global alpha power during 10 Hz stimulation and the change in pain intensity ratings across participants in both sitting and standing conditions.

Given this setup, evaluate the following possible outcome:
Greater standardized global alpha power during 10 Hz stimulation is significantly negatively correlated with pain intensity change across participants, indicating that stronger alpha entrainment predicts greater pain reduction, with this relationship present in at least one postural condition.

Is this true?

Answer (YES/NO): NO